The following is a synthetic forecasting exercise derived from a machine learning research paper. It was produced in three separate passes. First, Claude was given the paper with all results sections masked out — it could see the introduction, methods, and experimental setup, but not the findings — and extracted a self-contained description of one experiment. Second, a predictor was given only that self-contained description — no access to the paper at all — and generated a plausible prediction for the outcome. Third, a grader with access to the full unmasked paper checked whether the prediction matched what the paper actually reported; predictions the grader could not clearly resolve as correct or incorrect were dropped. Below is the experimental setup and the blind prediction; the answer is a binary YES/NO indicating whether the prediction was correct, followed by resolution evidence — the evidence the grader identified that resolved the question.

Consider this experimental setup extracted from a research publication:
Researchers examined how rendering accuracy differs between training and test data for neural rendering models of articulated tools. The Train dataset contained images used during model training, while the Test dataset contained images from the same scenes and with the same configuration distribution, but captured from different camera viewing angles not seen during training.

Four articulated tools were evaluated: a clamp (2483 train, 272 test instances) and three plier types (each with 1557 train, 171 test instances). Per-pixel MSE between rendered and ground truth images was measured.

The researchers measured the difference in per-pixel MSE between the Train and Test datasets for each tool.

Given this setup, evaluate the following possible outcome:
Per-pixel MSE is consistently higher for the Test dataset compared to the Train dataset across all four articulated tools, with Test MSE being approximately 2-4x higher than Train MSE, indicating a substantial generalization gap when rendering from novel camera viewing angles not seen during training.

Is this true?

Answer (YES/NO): NO